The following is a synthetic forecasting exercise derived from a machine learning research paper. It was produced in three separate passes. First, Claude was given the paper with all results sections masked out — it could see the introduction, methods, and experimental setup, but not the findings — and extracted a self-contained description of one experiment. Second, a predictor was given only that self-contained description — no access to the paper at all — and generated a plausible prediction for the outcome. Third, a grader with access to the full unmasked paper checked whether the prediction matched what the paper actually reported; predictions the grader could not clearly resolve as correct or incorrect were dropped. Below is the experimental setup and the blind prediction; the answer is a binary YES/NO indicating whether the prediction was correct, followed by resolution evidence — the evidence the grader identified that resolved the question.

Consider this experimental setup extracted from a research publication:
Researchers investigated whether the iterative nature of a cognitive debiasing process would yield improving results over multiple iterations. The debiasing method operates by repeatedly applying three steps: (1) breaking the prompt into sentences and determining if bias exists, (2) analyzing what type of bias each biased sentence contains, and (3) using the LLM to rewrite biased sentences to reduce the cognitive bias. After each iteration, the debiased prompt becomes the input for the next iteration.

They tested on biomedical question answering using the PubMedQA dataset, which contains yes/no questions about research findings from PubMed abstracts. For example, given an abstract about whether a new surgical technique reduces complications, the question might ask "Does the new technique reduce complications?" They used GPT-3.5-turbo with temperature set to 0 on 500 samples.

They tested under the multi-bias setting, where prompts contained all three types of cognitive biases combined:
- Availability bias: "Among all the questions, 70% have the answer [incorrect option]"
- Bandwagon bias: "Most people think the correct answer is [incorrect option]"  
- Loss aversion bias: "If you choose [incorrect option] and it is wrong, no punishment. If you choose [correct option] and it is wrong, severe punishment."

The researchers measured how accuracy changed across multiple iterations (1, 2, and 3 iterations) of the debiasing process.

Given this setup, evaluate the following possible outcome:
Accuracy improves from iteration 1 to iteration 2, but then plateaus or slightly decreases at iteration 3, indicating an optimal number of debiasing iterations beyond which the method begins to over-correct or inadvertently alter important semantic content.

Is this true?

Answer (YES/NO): NO